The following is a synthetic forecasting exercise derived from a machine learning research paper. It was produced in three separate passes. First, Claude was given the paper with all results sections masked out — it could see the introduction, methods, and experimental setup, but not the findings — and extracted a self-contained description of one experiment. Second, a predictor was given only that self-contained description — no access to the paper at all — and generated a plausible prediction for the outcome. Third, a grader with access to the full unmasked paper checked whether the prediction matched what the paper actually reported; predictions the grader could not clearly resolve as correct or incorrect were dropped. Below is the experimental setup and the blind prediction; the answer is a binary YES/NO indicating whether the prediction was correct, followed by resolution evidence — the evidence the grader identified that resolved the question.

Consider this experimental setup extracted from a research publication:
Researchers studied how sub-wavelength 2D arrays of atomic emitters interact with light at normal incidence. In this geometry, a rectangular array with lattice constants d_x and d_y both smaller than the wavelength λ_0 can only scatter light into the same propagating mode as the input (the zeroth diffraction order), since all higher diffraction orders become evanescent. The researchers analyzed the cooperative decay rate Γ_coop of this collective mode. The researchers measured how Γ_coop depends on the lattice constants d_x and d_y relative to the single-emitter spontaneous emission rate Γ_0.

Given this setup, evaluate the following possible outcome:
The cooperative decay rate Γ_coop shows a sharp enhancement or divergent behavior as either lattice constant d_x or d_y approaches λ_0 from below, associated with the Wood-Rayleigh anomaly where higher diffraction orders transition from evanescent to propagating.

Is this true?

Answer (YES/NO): NO